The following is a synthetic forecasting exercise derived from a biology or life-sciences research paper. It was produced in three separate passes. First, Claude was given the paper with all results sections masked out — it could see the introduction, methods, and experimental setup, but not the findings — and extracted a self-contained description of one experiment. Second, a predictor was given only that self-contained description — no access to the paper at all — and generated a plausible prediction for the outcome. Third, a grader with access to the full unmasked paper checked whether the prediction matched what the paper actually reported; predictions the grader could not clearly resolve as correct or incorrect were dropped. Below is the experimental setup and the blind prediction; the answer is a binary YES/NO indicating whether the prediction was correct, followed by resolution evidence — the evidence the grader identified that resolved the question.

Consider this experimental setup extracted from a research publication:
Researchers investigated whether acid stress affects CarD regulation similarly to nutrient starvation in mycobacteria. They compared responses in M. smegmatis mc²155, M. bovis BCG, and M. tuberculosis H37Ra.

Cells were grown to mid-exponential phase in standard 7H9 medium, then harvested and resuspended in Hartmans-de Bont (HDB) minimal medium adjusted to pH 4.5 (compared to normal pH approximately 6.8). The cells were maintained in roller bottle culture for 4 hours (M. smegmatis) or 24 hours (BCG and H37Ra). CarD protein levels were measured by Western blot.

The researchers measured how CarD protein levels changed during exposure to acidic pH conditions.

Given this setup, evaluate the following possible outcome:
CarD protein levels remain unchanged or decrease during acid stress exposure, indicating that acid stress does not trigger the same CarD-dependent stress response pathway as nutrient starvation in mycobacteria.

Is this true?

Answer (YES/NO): NO